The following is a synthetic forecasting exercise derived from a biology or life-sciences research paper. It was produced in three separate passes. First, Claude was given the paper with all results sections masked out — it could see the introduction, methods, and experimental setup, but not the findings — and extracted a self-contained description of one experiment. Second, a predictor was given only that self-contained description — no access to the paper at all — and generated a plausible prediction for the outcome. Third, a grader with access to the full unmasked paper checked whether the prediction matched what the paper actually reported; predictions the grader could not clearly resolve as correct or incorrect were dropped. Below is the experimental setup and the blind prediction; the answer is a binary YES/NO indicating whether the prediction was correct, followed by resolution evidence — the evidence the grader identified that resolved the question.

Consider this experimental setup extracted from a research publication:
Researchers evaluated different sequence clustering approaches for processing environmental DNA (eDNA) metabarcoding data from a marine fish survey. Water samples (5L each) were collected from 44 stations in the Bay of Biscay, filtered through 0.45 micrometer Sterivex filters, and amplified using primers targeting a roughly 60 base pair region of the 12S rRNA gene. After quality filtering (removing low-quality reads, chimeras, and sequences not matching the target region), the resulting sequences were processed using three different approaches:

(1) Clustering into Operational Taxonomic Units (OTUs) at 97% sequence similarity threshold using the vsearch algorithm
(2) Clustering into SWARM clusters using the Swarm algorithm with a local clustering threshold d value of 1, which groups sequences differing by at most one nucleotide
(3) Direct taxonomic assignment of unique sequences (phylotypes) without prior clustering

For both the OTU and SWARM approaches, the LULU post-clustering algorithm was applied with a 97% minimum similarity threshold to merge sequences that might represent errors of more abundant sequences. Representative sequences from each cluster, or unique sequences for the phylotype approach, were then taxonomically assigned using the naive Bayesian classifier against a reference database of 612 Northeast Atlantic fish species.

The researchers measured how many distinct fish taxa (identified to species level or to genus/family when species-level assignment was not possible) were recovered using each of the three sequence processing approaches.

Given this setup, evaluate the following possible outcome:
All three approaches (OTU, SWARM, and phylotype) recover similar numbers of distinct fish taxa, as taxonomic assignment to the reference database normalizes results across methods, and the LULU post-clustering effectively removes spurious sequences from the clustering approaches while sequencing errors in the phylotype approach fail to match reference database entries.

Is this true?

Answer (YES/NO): NO